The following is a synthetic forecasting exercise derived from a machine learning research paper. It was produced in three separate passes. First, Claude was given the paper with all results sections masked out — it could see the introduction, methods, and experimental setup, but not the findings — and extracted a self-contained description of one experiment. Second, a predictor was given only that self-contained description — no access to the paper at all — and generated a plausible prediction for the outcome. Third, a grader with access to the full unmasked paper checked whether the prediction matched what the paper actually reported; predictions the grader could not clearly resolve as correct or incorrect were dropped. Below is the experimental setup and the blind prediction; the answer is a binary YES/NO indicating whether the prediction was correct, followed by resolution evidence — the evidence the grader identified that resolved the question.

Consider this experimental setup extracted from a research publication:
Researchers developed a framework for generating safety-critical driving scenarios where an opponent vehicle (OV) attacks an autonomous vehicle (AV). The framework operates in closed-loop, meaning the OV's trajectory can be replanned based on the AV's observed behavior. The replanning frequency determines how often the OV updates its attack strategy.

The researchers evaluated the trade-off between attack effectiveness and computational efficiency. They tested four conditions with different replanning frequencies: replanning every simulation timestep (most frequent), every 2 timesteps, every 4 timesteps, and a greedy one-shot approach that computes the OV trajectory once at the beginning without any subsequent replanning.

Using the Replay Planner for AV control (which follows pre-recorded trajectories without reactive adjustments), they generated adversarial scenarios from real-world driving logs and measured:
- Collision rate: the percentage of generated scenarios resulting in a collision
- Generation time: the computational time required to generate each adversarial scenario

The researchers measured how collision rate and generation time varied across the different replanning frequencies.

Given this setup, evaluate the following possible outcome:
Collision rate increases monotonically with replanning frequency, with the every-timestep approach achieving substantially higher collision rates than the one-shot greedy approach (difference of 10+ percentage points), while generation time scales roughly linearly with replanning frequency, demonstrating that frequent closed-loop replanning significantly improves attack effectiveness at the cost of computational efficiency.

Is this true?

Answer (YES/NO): NO